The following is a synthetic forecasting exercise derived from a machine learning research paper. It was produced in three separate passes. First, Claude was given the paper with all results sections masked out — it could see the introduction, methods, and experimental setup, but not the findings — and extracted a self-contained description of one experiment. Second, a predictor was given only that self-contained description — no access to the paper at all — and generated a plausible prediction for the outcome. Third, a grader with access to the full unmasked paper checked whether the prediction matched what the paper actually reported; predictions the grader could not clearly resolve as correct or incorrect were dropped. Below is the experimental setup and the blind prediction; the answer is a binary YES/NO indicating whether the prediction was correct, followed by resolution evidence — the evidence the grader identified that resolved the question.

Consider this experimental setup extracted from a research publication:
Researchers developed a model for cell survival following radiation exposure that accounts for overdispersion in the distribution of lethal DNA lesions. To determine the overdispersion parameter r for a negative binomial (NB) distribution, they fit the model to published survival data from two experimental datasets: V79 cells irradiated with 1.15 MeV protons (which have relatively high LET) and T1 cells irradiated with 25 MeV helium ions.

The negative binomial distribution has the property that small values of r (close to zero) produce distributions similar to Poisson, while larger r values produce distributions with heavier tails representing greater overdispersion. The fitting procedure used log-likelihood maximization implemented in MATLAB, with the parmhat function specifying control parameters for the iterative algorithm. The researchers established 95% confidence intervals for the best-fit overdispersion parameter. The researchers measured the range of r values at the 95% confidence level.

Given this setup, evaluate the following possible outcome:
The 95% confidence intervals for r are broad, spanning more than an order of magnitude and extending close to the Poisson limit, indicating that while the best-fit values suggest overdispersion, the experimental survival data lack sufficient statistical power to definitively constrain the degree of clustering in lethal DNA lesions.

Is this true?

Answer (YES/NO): NO